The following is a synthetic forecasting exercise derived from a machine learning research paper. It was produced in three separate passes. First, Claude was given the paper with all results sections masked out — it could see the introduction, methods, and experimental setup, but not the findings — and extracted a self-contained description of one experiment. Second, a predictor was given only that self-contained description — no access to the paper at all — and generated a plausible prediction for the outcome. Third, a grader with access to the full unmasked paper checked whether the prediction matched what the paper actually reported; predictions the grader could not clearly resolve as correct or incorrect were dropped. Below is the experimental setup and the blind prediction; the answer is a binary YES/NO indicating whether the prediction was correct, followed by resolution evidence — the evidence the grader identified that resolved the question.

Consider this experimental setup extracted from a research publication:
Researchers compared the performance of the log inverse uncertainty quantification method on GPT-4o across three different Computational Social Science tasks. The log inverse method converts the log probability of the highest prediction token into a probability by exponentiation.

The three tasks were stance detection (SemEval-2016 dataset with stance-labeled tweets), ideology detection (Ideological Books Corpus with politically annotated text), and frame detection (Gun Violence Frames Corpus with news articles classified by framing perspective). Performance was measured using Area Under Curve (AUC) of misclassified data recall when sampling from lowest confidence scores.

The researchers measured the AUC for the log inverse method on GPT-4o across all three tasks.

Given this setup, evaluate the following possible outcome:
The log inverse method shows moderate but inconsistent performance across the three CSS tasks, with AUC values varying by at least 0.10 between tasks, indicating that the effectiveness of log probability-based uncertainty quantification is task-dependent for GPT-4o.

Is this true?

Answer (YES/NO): YES